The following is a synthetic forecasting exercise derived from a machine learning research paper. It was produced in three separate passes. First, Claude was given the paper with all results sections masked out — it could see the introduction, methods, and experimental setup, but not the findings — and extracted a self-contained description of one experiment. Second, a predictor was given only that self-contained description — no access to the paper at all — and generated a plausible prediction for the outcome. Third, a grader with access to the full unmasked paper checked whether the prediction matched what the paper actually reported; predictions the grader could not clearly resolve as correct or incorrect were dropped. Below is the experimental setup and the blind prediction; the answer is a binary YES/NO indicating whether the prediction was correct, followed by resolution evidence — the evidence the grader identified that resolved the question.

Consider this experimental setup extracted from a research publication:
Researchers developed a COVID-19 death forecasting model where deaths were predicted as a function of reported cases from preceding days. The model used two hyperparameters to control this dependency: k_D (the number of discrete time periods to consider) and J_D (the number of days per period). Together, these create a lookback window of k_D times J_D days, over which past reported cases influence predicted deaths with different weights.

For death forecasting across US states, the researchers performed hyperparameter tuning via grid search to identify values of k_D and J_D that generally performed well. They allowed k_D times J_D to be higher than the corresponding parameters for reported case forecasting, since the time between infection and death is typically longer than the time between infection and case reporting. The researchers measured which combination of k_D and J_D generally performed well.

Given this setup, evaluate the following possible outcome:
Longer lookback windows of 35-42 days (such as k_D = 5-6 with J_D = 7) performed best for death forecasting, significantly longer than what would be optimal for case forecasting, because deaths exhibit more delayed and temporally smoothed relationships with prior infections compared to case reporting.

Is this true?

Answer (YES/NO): NO